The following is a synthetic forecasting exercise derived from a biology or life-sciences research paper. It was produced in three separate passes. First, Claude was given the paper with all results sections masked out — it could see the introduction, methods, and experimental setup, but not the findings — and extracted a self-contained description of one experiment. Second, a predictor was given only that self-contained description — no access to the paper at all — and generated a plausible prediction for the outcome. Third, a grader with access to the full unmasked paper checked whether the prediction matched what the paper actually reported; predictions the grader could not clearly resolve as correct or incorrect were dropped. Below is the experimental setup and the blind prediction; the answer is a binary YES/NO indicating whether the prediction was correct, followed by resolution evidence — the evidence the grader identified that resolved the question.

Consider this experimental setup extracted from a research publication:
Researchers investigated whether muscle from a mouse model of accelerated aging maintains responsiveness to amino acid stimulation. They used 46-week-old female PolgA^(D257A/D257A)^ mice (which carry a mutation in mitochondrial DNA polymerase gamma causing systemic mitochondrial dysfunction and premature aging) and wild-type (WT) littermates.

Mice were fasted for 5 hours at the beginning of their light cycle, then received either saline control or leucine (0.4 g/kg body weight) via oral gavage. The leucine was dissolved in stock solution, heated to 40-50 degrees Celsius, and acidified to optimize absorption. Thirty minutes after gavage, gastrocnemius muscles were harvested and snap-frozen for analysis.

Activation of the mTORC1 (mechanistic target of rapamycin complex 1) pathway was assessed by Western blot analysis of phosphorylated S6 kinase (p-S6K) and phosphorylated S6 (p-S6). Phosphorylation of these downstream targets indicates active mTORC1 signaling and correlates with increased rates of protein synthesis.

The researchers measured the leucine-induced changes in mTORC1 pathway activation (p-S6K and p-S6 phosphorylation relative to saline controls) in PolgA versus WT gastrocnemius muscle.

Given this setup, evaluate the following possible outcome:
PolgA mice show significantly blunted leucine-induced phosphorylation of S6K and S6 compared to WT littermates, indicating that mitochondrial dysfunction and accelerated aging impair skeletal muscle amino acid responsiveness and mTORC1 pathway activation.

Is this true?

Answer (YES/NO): NO